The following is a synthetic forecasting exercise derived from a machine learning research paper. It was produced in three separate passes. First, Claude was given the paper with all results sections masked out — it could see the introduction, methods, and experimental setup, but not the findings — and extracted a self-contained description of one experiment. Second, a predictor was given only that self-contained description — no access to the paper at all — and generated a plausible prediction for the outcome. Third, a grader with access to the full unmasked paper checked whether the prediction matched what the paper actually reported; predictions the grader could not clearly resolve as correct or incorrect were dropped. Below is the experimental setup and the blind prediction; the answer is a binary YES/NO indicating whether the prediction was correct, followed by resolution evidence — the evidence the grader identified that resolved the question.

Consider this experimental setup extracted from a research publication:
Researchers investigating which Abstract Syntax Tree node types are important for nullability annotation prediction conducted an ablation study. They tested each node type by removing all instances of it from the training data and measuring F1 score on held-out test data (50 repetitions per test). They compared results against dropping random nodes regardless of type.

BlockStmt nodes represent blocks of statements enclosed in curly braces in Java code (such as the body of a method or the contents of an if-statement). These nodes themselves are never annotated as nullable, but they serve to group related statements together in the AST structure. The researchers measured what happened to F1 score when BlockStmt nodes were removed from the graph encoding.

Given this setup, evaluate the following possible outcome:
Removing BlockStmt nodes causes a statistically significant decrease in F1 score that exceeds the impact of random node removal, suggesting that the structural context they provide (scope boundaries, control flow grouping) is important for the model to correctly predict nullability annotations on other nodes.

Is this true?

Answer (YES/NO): YES